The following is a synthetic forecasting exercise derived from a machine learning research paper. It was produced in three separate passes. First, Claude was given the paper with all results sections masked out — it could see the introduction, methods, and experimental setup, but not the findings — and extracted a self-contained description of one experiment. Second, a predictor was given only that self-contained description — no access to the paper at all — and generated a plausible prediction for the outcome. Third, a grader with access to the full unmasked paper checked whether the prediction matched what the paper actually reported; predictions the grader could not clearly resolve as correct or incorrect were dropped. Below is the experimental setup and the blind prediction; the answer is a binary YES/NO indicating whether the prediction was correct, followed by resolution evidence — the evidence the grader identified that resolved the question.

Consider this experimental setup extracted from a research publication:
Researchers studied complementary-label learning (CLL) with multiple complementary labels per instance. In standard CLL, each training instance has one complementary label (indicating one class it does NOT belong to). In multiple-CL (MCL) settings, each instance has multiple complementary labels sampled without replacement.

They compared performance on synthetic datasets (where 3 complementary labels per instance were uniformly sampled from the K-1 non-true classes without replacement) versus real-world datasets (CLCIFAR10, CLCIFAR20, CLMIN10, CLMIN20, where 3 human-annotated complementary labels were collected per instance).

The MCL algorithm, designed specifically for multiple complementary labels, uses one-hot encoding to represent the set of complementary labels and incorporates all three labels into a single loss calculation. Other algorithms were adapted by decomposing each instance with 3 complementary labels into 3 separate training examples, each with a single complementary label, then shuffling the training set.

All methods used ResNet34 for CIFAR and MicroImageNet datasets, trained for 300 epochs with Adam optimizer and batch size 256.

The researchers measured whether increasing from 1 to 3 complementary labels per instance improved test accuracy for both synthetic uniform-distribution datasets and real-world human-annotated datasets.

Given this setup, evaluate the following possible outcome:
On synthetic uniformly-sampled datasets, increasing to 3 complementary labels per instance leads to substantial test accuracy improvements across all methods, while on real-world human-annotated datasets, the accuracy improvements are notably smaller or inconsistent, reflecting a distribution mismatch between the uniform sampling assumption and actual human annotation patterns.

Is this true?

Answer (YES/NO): NO